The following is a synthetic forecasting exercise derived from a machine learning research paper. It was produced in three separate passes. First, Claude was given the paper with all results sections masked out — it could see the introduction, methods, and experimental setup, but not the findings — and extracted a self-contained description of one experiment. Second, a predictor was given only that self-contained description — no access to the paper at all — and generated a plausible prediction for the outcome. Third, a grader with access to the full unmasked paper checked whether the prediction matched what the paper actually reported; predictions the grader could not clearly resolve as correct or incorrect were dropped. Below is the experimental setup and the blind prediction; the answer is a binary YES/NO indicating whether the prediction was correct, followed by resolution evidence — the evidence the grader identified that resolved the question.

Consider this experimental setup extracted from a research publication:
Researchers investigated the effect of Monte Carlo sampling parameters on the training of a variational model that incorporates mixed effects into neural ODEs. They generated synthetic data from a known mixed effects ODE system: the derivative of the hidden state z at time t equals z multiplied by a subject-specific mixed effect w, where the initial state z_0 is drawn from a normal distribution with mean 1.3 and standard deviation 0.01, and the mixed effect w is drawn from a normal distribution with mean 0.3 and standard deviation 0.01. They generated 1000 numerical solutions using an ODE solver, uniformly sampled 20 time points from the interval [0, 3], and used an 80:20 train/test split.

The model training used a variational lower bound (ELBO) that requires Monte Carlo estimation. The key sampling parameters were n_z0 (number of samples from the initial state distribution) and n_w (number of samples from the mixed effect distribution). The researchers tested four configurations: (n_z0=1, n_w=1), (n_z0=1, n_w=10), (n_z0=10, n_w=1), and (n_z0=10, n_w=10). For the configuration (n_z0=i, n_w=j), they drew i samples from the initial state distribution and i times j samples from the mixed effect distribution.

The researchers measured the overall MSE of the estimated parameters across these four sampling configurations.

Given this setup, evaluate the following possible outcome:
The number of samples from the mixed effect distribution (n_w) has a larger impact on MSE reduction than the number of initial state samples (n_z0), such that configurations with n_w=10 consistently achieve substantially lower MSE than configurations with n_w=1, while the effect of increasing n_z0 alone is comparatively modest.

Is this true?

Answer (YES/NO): NO